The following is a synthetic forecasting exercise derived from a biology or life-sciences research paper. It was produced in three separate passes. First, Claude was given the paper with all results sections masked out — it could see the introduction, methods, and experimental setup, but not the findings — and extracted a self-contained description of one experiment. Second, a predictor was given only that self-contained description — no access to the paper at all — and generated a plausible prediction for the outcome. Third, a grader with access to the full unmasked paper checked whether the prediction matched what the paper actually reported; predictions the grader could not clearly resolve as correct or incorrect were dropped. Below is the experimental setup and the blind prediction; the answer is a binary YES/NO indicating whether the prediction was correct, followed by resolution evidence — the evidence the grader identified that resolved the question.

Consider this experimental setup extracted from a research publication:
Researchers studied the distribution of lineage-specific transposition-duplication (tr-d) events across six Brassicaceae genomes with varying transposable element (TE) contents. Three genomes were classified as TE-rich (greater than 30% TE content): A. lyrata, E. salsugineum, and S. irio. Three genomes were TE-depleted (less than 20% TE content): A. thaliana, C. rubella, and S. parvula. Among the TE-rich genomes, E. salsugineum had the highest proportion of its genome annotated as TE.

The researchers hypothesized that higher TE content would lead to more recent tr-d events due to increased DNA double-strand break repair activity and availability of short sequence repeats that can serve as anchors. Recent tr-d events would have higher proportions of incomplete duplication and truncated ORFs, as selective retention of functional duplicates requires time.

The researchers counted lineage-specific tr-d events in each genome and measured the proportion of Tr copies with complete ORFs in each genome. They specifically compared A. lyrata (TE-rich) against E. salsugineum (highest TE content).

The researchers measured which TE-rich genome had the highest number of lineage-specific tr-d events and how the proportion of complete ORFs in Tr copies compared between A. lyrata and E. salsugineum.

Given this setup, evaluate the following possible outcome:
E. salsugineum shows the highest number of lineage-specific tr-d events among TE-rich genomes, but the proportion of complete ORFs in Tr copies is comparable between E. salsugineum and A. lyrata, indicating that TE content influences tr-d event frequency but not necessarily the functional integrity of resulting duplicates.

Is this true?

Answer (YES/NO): NO